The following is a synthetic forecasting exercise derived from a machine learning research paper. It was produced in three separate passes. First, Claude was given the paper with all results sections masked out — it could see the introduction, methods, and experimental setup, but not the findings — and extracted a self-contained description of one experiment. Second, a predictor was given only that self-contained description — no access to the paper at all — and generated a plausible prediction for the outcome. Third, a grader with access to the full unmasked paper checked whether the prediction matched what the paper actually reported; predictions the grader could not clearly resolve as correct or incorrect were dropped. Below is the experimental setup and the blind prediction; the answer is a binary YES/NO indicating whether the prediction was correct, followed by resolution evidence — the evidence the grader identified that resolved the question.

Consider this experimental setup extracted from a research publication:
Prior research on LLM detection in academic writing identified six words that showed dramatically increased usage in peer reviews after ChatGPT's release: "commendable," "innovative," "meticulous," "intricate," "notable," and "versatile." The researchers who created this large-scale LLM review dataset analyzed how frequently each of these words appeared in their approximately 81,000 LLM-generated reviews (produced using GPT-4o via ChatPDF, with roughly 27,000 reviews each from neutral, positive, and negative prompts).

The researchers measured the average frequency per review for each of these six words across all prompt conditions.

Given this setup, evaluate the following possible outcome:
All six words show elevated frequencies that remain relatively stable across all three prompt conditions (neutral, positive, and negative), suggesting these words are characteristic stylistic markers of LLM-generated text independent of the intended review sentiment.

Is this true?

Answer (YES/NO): NO